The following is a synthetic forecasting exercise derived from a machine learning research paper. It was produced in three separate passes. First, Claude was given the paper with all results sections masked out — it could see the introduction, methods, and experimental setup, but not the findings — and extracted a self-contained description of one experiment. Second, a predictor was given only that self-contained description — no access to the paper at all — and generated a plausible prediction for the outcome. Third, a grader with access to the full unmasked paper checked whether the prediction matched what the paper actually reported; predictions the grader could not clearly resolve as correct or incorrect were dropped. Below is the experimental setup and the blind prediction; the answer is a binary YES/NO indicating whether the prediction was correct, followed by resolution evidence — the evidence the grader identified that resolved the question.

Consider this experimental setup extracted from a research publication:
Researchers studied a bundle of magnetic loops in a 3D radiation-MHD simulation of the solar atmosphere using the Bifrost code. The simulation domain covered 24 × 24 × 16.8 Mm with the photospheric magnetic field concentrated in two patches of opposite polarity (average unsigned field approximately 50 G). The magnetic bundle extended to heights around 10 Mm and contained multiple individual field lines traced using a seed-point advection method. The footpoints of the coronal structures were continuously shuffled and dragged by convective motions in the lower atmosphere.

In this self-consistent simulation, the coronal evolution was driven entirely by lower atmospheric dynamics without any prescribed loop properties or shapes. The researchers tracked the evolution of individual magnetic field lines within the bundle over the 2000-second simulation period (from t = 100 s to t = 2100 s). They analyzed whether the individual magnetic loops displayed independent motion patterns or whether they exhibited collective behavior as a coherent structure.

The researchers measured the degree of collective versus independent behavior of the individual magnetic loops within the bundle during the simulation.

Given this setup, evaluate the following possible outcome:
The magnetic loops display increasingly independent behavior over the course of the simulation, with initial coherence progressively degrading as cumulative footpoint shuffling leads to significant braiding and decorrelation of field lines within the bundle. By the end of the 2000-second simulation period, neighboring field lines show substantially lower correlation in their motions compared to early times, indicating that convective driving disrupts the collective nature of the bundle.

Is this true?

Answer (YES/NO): NO